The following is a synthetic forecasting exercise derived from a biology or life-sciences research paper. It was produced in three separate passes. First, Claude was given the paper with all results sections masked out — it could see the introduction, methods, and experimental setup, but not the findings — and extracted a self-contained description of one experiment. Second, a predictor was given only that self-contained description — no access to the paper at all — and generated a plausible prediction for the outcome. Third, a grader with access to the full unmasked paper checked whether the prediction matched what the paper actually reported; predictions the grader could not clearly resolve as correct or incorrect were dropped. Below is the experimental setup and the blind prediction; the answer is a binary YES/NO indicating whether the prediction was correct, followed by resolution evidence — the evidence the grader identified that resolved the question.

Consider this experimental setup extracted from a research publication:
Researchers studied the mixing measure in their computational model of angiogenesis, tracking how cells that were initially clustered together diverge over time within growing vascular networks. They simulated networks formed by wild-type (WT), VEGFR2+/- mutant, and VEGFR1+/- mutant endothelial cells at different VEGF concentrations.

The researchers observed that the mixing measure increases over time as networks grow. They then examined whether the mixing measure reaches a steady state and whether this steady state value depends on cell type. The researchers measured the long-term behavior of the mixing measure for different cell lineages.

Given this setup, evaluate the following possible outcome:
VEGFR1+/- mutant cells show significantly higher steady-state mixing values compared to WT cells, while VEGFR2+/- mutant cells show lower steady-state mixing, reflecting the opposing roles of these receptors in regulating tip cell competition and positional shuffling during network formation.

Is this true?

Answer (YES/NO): NO